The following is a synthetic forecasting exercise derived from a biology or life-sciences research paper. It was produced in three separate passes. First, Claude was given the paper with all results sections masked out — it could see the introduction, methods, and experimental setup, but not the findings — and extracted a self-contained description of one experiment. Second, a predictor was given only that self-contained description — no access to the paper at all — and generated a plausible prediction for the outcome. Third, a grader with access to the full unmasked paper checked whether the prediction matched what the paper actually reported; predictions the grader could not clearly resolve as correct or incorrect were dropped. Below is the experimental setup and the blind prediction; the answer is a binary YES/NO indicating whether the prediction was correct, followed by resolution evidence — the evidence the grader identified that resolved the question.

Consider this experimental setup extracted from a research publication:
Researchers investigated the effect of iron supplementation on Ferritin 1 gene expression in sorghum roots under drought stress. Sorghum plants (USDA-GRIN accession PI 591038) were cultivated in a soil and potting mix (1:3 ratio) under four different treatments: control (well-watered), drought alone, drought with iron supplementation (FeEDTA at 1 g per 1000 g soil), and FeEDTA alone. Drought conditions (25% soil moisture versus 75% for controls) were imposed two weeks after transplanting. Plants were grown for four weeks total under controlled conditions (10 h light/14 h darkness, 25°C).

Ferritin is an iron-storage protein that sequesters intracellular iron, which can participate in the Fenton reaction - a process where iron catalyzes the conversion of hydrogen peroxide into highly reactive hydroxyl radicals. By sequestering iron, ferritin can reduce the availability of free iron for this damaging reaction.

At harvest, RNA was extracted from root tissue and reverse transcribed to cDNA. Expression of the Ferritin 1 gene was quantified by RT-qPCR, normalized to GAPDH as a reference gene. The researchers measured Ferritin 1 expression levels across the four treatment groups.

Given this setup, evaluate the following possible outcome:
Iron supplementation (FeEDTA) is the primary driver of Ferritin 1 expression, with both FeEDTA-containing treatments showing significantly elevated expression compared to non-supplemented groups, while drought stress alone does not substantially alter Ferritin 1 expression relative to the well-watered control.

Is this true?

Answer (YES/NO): NO